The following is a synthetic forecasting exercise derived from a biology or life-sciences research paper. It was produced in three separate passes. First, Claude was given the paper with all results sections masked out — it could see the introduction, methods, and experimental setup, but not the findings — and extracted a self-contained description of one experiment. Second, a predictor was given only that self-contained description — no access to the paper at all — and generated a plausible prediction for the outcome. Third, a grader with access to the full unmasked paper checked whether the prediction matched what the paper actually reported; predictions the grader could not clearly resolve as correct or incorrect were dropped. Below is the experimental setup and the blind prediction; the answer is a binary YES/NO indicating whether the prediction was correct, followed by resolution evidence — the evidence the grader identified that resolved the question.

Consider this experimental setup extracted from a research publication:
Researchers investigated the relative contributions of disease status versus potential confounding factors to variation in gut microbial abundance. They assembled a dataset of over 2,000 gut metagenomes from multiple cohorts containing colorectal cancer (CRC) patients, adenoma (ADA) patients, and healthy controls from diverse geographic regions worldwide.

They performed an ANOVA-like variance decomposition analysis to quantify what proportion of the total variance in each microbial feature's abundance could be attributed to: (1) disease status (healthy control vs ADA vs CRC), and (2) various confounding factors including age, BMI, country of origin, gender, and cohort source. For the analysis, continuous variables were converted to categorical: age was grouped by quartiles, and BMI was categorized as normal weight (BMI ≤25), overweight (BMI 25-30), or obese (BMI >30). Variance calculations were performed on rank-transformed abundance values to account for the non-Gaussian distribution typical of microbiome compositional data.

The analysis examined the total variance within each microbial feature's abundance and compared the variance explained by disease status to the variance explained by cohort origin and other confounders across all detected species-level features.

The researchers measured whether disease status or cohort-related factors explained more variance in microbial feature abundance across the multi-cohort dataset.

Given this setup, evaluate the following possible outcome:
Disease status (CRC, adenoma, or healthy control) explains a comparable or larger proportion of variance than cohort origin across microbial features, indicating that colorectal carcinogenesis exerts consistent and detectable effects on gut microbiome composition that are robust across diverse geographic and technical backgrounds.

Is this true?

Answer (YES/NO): NO